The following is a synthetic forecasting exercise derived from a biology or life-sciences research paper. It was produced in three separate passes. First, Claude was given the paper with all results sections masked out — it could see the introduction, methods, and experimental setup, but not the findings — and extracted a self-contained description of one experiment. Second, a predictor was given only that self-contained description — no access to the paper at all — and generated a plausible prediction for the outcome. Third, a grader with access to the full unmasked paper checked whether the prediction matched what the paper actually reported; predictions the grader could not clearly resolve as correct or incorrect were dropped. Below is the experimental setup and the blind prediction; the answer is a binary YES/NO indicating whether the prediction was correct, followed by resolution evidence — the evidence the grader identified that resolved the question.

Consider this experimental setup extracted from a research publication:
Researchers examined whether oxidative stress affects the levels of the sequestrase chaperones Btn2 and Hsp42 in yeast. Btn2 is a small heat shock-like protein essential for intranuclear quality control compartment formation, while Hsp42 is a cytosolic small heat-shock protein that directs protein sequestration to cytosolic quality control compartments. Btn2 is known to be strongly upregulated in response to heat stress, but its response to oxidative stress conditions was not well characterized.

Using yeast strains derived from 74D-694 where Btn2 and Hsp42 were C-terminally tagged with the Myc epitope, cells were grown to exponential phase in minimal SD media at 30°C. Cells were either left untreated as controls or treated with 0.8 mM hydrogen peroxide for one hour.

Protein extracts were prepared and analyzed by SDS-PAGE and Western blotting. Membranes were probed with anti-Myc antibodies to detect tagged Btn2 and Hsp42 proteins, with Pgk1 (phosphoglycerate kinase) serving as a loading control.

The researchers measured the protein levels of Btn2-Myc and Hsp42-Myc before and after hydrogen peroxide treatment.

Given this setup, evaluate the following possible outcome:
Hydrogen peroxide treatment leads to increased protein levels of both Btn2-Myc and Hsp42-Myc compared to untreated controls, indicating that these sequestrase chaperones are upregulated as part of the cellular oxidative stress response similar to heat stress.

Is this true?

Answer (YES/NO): NO